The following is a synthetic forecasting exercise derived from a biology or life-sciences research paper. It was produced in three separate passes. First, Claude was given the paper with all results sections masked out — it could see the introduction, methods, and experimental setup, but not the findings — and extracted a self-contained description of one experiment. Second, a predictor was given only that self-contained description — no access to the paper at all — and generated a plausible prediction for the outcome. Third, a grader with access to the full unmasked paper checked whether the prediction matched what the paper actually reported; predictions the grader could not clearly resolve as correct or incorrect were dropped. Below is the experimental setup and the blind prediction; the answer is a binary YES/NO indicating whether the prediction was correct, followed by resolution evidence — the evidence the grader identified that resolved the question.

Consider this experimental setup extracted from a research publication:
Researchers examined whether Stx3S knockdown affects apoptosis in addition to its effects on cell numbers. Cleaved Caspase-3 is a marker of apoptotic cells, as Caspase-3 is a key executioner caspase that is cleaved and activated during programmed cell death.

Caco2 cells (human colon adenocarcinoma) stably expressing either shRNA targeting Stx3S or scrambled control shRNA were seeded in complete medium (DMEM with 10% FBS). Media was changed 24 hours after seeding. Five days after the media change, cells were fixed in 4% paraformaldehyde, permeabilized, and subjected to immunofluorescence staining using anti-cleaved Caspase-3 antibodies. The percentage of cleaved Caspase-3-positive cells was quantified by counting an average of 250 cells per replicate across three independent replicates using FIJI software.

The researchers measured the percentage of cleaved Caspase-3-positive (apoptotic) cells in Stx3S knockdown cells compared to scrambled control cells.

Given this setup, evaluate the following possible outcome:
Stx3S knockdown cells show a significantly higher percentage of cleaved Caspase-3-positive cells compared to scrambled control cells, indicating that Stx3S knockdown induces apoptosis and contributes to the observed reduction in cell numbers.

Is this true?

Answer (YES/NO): NO